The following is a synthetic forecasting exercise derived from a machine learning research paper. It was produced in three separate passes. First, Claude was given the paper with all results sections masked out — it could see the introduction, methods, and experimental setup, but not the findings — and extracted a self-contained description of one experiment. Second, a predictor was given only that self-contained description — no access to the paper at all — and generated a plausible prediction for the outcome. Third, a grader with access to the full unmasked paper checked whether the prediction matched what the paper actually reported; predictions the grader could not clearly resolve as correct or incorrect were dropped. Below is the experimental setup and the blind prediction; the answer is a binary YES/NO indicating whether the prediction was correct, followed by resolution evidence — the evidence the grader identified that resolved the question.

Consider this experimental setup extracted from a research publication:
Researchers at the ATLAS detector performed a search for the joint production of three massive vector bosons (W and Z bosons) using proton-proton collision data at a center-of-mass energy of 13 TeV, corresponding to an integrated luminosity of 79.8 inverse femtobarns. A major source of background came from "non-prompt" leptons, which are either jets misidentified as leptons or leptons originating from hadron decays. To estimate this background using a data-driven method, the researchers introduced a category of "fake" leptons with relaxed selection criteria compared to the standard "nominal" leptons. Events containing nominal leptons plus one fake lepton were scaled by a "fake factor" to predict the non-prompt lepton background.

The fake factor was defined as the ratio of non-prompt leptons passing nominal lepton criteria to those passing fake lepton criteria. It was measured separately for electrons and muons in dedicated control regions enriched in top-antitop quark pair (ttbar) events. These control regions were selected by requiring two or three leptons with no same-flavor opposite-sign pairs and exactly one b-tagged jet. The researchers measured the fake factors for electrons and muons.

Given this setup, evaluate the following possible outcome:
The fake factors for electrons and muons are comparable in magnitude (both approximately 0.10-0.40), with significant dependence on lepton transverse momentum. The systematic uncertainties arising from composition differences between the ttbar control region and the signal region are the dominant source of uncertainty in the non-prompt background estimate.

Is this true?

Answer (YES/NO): NO